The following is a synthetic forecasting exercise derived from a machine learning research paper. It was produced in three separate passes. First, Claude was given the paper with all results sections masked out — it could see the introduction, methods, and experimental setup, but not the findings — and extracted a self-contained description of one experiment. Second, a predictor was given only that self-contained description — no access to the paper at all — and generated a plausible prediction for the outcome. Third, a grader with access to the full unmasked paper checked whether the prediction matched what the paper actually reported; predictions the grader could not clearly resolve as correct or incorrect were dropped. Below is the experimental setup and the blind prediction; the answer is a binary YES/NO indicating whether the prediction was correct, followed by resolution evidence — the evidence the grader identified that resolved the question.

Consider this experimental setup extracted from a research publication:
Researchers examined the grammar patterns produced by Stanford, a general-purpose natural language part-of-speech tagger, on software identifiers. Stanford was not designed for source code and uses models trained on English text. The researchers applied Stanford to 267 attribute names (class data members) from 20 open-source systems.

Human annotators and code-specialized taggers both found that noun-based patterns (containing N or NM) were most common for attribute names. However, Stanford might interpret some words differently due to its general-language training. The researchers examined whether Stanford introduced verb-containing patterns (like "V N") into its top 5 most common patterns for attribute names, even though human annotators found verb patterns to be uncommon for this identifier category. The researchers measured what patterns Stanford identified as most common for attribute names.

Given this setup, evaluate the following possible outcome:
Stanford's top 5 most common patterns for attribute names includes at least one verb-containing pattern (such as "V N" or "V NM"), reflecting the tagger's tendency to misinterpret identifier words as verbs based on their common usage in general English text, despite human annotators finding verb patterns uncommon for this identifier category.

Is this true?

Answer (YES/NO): YES